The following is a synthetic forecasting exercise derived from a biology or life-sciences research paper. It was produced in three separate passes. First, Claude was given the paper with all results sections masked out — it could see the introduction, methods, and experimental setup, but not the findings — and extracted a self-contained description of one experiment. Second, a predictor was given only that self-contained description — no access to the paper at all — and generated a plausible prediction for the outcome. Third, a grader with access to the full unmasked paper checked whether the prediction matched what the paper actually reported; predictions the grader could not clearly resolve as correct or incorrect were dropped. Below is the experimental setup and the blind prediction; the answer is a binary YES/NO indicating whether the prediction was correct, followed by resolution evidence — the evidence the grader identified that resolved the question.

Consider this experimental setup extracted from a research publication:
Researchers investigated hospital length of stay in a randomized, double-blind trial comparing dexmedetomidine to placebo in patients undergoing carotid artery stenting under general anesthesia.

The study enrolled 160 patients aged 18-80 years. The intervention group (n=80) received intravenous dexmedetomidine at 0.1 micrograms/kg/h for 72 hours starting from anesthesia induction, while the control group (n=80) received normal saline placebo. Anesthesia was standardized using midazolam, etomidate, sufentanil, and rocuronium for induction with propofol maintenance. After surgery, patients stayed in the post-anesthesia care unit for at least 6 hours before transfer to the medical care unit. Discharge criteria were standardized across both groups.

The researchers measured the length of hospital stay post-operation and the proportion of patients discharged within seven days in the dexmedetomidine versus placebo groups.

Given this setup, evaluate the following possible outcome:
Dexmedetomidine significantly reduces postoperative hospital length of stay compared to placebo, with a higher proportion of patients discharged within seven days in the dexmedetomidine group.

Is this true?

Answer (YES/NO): NO